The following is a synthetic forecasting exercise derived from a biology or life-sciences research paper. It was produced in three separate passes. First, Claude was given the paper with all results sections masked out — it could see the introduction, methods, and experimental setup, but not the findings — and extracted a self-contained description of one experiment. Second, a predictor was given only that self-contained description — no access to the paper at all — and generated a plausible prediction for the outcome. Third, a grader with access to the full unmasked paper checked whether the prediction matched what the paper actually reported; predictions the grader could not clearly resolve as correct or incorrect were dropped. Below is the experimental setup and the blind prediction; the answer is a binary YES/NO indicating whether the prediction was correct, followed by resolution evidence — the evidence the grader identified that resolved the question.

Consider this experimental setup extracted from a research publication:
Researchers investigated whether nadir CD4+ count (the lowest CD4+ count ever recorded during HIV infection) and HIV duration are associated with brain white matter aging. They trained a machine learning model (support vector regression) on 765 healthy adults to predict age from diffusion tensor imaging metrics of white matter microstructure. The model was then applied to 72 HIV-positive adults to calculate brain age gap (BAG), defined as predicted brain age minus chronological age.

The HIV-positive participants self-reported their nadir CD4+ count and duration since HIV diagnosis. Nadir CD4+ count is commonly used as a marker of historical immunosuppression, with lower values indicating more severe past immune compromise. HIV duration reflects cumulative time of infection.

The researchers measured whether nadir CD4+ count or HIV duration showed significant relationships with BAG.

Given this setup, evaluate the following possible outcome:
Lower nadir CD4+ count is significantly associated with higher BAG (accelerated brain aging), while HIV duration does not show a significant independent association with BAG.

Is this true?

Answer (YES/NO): NO